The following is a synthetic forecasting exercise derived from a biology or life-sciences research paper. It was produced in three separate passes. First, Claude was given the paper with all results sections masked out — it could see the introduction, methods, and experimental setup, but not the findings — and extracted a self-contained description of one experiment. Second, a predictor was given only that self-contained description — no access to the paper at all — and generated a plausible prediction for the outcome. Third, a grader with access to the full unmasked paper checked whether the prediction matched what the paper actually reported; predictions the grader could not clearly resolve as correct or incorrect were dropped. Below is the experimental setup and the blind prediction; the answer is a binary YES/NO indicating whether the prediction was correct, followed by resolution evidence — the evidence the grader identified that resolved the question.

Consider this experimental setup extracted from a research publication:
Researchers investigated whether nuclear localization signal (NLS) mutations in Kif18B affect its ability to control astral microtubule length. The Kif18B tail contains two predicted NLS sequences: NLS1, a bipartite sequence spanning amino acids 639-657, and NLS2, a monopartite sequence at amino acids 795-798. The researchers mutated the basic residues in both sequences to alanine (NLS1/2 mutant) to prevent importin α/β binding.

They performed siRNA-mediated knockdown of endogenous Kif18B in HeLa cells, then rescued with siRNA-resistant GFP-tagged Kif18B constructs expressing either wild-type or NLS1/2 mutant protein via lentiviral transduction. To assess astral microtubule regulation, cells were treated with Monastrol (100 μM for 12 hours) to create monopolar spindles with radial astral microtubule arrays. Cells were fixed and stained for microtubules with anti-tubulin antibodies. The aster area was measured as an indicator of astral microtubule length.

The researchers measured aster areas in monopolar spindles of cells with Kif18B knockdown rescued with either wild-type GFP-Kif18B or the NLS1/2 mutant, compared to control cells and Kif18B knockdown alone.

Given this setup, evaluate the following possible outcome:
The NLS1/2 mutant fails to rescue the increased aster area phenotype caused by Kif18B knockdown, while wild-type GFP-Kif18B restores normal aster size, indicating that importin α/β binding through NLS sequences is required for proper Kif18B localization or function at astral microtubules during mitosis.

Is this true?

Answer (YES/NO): NO